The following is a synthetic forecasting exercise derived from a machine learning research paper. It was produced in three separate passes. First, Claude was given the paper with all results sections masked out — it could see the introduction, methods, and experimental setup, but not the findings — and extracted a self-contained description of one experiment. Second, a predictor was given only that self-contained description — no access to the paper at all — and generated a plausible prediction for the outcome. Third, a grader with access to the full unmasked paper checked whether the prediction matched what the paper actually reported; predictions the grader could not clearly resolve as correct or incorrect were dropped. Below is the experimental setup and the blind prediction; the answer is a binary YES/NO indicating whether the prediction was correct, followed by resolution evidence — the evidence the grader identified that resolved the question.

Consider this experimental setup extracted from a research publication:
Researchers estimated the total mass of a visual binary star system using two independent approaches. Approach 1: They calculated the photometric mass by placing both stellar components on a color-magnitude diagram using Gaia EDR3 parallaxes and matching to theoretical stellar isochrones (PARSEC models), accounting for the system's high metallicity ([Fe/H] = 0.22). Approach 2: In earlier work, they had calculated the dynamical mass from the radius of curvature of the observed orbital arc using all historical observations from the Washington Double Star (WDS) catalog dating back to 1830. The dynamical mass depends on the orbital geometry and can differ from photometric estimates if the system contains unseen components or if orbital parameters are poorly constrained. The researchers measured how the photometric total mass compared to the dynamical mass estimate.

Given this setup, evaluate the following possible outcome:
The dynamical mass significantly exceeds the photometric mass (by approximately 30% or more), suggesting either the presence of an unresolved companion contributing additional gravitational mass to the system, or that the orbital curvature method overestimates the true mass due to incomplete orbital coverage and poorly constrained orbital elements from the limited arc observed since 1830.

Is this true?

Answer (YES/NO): YES